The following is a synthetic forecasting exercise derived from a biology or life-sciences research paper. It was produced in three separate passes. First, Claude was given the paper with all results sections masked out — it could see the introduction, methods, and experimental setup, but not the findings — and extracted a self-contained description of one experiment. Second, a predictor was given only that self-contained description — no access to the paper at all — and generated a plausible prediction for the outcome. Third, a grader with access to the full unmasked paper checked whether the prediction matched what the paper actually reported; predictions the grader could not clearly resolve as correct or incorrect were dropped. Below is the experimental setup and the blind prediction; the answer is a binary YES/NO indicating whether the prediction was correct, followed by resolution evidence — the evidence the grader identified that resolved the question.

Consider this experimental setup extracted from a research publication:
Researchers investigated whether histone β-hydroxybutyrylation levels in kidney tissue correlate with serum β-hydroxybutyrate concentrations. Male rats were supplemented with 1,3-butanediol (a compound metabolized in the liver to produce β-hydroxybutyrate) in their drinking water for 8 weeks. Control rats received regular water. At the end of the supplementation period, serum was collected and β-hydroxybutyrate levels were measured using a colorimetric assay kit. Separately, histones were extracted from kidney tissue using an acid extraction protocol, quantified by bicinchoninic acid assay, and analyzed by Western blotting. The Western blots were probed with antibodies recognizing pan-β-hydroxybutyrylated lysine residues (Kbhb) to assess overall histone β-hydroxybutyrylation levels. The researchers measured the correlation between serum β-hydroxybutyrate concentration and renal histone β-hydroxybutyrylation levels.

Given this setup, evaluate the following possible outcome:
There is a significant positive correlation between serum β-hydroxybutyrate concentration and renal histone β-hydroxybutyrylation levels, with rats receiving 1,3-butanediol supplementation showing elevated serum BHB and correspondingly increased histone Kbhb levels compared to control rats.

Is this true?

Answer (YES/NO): YES